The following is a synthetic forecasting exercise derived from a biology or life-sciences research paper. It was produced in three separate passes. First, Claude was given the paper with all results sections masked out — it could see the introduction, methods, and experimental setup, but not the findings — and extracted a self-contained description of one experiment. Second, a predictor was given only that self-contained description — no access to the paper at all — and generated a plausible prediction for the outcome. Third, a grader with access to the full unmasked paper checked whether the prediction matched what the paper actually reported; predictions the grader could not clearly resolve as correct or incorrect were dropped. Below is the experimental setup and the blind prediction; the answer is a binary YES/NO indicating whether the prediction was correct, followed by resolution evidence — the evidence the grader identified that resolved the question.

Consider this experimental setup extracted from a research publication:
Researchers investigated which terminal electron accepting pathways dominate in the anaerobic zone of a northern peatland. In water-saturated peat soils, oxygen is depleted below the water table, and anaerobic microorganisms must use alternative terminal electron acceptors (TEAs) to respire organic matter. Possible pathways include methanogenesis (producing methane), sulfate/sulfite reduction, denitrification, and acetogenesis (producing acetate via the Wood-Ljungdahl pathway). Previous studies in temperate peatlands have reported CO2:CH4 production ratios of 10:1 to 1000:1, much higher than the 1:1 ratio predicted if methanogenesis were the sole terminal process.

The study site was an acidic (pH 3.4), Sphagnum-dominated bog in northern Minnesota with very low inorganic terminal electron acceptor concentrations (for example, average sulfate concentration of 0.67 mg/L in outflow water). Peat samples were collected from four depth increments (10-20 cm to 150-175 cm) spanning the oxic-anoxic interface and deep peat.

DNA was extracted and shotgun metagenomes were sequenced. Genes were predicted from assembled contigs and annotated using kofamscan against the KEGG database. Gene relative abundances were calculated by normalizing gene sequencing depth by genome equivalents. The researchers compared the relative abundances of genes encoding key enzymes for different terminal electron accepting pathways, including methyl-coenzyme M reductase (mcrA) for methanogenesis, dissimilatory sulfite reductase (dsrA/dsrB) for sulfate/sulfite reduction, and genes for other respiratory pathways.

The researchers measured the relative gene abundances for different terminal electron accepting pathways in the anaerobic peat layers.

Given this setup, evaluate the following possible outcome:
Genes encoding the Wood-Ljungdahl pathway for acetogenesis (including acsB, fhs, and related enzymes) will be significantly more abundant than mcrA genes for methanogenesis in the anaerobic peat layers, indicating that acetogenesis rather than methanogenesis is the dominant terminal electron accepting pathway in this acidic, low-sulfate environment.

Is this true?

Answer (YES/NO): NO